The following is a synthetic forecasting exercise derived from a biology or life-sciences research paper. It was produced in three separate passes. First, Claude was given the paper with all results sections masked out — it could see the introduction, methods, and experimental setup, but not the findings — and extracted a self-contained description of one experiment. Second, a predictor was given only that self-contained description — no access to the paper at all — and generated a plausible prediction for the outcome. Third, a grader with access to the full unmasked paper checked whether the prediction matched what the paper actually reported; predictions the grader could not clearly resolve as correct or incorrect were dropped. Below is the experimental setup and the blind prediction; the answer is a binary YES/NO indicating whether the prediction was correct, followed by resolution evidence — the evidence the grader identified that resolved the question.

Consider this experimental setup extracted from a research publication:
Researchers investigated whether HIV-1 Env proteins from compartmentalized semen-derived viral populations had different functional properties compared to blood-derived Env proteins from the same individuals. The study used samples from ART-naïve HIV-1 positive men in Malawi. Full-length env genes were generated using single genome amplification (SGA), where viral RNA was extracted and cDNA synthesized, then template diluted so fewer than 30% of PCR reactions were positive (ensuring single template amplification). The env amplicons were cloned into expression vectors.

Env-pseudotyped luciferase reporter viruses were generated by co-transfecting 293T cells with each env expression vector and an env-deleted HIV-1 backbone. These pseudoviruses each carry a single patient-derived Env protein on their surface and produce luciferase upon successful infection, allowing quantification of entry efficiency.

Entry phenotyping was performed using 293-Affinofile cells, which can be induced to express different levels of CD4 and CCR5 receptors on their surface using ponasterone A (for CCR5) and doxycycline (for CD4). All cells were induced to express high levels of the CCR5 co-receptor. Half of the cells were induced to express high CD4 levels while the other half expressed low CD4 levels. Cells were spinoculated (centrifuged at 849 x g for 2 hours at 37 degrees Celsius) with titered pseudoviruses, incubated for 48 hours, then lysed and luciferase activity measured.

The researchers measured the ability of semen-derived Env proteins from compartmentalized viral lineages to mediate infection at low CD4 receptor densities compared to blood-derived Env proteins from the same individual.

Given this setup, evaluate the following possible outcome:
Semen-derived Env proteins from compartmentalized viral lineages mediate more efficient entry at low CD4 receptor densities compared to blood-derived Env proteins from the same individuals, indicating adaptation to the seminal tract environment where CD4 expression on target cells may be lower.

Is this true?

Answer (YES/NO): NO